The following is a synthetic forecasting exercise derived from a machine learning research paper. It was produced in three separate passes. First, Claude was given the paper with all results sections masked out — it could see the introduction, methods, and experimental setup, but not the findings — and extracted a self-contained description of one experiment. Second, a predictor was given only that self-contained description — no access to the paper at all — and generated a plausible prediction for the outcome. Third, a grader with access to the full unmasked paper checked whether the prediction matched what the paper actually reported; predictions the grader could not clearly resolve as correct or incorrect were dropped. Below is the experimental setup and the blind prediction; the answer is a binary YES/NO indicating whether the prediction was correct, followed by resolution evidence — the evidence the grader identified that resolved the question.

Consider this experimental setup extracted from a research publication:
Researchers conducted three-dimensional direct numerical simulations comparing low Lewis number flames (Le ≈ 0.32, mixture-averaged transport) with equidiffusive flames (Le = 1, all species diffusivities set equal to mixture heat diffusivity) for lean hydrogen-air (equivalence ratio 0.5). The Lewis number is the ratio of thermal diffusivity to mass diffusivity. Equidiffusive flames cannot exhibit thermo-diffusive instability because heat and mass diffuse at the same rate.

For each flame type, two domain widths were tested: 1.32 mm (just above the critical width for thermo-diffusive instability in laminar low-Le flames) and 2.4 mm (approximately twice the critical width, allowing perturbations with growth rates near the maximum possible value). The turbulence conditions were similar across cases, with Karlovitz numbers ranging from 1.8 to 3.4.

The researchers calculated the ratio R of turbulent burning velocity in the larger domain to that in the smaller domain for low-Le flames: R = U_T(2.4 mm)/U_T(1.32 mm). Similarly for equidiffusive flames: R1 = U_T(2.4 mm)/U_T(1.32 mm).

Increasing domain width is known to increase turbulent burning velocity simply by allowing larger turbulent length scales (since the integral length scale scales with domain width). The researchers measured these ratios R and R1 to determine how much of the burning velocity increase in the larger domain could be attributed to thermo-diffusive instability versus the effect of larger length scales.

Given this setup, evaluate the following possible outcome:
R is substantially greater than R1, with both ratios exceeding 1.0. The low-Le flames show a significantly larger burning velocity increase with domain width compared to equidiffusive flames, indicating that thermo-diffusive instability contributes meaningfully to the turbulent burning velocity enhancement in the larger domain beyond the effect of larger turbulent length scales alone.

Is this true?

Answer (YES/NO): NO